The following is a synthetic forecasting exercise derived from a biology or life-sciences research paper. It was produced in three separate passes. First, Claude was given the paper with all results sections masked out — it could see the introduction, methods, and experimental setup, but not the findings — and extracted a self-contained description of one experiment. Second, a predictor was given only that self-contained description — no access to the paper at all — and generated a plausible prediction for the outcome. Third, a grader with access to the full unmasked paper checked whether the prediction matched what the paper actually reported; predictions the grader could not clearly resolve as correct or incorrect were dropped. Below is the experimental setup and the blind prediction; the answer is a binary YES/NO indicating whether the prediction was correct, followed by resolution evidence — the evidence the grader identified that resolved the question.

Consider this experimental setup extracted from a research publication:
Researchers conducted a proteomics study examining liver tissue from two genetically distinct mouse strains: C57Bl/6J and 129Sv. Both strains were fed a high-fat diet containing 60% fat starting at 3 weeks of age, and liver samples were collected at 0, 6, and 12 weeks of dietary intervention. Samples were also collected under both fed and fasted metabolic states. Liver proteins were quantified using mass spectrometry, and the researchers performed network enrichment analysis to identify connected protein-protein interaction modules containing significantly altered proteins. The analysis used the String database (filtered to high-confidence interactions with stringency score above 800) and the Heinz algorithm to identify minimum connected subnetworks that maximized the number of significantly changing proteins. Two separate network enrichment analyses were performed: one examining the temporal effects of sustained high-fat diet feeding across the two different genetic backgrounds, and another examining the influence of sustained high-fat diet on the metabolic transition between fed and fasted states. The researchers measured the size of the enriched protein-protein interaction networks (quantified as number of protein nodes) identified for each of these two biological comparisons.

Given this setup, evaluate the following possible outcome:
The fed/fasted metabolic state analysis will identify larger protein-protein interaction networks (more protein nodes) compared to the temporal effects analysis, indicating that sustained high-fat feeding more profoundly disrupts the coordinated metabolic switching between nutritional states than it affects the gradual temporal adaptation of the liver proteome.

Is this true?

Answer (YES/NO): YES